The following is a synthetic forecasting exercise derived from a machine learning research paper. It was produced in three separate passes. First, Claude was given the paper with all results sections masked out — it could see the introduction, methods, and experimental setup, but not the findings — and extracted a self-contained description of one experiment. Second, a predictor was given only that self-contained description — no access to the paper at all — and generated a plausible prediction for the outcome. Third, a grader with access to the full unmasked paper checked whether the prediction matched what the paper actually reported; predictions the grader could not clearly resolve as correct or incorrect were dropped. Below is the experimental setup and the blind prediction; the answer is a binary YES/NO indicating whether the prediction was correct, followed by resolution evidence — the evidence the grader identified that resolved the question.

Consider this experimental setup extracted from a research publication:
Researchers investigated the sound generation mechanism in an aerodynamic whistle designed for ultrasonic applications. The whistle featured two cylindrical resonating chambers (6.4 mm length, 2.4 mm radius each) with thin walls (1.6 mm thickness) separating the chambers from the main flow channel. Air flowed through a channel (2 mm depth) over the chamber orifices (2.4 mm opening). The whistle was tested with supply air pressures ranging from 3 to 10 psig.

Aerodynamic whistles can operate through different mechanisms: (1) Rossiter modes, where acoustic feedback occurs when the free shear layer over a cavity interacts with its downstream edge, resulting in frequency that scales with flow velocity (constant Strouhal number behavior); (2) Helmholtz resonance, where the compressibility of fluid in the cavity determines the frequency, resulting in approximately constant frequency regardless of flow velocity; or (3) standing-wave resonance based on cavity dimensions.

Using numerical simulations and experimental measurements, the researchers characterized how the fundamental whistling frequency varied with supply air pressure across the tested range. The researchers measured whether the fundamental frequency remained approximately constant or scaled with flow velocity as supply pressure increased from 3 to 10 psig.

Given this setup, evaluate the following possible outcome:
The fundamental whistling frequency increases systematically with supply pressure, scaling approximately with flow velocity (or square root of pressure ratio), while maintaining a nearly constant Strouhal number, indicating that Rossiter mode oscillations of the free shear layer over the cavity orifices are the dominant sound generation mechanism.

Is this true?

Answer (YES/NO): NO